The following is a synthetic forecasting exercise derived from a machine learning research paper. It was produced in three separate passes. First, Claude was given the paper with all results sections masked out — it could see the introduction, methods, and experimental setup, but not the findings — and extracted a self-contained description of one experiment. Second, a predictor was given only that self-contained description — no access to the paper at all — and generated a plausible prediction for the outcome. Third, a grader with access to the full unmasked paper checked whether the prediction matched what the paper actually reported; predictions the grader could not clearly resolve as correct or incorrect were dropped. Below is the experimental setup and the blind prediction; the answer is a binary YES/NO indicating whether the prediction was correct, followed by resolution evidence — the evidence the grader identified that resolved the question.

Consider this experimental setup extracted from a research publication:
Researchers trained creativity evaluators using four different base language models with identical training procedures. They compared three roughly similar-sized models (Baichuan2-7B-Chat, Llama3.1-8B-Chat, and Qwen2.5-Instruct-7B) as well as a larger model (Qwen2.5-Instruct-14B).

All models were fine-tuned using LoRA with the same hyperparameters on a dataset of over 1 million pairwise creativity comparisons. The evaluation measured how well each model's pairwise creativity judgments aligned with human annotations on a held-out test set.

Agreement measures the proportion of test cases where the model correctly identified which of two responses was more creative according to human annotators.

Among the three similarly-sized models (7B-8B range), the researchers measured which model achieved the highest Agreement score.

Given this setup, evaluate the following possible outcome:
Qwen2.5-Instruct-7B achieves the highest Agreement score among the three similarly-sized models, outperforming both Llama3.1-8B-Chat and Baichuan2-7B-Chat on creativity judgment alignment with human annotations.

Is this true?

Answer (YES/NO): YES